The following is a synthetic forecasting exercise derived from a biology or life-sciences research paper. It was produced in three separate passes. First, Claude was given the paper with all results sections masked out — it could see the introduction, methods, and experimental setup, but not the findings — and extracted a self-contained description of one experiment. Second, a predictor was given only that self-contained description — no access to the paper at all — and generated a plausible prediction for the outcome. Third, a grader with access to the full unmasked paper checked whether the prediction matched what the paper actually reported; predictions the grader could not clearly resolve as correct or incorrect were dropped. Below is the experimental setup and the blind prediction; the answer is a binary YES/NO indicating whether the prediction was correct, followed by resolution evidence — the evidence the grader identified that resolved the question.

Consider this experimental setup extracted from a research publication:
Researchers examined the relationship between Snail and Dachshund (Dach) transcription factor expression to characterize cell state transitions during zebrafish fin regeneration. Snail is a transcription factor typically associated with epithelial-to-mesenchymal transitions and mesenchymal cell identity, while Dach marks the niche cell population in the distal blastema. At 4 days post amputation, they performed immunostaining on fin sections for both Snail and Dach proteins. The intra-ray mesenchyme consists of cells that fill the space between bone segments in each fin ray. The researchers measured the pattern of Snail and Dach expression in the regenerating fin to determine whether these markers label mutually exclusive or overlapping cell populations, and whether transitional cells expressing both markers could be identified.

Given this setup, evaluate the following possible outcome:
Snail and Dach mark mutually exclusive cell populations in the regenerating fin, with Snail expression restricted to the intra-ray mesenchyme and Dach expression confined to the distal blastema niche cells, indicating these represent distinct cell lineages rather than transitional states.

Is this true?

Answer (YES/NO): NO